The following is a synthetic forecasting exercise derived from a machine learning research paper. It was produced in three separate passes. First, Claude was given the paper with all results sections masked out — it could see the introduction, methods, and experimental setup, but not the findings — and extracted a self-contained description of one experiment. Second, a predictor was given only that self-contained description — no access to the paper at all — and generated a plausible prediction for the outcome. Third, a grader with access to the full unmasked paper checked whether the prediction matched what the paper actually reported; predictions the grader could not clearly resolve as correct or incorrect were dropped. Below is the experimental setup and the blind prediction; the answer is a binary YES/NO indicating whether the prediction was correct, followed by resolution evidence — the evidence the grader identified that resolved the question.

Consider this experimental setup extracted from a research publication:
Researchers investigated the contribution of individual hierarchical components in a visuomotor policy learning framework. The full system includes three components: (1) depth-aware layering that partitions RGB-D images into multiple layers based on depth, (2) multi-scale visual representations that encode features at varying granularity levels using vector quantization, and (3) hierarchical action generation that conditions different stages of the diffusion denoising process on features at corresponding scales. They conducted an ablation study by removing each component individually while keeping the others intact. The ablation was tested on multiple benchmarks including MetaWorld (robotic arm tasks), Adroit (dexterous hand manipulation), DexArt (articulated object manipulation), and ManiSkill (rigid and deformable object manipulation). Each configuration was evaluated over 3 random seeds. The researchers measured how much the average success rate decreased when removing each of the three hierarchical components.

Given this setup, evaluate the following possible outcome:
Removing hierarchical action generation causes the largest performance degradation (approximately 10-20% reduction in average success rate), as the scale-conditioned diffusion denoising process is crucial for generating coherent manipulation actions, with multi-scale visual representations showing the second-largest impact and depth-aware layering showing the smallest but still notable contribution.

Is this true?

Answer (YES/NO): NO